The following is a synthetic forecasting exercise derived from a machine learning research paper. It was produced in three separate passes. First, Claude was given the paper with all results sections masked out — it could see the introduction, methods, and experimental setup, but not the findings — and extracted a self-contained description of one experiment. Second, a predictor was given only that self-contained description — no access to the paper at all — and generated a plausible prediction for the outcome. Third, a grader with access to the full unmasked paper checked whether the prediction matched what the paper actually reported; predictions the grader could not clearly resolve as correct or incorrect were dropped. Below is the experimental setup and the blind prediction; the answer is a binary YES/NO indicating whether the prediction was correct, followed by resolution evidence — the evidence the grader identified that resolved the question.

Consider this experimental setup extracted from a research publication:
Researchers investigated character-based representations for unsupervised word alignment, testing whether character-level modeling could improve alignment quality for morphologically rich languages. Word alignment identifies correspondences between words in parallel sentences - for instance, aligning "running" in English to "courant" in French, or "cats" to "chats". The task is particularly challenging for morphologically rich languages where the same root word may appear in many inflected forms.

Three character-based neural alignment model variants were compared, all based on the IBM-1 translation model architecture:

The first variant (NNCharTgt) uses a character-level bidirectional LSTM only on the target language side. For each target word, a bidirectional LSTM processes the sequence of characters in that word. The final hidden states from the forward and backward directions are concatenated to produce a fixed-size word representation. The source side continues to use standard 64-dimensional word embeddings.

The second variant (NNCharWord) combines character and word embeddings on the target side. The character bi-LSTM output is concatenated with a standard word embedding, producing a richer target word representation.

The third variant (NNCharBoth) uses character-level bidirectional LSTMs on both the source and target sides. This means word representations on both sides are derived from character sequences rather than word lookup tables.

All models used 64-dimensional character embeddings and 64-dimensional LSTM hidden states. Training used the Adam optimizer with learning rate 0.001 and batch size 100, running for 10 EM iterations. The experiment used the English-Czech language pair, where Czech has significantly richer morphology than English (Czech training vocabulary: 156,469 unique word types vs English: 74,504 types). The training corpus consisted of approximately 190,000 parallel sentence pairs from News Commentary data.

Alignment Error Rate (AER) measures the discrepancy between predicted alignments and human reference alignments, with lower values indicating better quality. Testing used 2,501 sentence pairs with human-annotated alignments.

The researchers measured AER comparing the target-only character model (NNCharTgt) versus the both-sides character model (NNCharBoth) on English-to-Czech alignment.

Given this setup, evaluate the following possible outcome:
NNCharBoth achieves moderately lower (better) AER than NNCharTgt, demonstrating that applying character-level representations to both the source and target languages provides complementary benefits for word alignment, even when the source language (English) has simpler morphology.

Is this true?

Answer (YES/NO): NO